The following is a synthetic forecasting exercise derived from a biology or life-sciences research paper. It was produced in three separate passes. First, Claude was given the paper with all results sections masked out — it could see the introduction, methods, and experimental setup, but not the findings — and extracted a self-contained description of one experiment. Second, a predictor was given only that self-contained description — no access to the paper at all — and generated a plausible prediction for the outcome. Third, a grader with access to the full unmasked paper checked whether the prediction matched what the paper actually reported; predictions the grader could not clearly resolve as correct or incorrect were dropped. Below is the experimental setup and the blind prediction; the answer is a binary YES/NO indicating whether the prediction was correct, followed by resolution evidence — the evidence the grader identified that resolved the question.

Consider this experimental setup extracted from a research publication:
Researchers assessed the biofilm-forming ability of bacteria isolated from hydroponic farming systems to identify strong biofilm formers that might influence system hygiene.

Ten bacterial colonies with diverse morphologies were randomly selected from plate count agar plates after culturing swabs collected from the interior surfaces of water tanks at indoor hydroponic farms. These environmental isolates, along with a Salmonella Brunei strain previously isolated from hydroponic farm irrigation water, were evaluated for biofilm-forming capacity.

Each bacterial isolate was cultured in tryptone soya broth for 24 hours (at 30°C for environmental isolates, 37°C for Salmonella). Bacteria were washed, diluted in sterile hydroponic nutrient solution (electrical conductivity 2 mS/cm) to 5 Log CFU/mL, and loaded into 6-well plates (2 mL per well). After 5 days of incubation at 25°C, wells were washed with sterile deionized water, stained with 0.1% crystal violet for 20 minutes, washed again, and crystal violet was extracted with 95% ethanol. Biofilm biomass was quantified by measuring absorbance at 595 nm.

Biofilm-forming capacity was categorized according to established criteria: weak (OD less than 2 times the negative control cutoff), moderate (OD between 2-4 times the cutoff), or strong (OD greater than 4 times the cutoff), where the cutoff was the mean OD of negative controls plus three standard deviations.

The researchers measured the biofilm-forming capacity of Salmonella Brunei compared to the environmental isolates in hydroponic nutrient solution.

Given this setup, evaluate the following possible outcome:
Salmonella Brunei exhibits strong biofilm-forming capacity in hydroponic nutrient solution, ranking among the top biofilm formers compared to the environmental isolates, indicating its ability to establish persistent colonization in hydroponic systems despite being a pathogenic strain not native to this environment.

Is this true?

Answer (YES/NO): NO